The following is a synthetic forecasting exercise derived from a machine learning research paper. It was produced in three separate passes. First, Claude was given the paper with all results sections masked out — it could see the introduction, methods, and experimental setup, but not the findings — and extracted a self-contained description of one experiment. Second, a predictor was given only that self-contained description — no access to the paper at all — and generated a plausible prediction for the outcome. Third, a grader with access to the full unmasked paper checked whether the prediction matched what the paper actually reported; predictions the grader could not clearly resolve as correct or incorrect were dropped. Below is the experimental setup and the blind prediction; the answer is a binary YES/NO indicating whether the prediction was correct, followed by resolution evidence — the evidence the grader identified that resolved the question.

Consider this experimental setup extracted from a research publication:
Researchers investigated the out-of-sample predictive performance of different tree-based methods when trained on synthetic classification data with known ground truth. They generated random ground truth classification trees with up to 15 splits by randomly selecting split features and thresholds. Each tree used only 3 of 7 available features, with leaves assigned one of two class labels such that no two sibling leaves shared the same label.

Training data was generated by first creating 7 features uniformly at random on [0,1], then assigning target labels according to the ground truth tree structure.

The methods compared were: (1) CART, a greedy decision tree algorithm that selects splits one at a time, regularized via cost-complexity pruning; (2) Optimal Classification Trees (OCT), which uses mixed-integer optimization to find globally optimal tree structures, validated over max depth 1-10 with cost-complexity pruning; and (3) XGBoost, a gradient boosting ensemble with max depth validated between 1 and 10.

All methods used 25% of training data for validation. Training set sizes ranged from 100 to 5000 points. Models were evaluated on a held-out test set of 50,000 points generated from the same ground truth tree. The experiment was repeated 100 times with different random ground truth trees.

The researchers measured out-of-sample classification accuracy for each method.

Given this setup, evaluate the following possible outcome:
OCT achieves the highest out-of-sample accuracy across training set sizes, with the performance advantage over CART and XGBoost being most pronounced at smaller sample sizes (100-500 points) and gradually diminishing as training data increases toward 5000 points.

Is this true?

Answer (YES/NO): NO